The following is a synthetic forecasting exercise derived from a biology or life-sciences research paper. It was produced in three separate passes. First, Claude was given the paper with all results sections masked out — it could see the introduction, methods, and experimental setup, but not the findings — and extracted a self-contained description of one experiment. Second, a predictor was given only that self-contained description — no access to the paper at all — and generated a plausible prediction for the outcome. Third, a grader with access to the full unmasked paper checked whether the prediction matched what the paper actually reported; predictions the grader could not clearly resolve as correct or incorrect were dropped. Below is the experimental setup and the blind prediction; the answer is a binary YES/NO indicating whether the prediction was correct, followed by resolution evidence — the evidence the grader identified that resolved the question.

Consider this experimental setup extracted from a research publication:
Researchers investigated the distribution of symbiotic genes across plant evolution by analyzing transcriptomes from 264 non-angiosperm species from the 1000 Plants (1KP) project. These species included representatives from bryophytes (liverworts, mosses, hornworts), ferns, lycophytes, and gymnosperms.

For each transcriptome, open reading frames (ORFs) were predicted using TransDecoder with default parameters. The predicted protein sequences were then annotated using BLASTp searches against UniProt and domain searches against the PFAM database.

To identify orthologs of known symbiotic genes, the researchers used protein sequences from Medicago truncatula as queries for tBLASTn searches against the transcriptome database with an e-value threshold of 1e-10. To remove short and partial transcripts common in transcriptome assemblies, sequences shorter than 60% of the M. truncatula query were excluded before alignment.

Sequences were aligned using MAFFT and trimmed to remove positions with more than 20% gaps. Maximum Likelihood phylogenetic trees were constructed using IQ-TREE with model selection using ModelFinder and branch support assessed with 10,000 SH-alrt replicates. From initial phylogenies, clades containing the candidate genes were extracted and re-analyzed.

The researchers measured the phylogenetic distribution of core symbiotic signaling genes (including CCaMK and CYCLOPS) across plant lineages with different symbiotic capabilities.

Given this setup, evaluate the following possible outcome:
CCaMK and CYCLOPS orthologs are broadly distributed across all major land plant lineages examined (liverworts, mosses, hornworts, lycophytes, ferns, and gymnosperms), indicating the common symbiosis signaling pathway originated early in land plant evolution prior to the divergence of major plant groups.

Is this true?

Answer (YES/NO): NO